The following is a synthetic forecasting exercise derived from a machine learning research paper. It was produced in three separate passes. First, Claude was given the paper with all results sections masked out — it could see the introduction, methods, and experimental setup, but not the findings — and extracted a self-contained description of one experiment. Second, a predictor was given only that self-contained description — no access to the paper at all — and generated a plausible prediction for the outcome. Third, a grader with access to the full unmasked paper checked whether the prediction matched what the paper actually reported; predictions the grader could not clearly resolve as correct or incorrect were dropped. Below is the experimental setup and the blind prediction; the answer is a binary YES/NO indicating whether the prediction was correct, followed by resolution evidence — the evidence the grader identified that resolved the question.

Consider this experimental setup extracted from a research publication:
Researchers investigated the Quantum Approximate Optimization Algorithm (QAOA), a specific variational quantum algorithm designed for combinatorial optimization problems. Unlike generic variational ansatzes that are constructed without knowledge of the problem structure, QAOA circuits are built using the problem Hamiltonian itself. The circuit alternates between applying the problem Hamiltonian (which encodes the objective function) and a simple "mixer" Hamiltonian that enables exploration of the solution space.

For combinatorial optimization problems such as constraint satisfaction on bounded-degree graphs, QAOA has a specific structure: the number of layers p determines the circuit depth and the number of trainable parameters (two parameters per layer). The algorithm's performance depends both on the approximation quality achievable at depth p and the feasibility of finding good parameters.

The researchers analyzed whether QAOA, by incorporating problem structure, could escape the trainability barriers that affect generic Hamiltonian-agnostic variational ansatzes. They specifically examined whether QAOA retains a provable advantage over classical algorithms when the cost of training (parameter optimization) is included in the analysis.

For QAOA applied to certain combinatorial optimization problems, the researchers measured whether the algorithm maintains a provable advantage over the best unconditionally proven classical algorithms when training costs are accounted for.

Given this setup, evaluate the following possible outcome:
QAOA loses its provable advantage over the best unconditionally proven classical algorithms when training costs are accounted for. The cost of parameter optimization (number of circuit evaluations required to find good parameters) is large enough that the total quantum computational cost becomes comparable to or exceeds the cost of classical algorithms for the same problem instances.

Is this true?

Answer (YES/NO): NO